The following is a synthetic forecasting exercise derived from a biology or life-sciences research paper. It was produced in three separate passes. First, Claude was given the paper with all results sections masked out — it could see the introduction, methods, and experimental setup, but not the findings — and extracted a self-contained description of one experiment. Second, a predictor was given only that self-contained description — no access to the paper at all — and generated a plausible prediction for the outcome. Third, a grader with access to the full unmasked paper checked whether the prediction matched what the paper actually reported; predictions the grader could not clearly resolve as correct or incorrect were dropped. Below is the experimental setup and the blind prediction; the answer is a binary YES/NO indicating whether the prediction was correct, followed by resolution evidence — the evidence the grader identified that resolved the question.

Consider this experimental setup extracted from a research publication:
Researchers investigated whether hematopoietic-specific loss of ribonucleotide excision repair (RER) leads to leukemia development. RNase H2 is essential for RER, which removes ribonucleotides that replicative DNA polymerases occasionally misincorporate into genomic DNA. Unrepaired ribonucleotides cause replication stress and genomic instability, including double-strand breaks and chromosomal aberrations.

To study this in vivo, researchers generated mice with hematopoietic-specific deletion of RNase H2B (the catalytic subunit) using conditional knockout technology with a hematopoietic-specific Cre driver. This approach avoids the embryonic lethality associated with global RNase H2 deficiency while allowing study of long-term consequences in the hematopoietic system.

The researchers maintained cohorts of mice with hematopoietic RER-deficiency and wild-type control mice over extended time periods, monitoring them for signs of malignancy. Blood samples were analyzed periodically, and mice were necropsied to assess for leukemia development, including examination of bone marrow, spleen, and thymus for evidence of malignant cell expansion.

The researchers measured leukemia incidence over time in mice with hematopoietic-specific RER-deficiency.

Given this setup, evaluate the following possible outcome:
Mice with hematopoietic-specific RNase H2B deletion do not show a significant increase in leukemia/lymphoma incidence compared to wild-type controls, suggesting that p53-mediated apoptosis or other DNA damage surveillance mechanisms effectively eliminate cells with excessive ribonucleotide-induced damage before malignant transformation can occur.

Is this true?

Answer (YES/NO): NO